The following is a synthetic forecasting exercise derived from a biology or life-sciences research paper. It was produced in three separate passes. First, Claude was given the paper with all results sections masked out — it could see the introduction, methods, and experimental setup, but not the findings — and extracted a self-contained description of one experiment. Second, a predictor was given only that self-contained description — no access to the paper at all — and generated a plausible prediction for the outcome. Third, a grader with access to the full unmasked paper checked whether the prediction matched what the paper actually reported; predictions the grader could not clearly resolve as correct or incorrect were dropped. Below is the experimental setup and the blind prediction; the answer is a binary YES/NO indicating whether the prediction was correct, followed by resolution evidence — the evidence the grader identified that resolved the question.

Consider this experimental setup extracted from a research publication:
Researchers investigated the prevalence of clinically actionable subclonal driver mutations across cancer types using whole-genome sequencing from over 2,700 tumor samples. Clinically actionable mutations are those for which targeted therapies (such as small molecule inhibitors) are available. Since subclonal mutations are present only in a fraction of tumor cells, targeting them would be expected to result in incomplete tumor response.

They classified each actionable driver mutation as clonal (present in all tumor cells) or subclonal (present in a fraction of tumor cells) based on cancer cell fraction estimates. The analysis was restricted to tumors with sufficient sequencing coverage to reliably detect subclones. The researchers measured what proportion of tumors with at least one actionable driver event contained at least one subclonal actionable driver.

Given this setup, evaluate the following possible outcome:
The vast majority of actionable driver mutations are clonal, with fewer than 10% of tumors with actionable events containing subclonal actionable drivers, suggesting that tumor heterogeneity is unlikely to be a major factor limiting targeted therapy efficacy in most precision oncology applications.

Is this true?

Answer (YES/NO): NO